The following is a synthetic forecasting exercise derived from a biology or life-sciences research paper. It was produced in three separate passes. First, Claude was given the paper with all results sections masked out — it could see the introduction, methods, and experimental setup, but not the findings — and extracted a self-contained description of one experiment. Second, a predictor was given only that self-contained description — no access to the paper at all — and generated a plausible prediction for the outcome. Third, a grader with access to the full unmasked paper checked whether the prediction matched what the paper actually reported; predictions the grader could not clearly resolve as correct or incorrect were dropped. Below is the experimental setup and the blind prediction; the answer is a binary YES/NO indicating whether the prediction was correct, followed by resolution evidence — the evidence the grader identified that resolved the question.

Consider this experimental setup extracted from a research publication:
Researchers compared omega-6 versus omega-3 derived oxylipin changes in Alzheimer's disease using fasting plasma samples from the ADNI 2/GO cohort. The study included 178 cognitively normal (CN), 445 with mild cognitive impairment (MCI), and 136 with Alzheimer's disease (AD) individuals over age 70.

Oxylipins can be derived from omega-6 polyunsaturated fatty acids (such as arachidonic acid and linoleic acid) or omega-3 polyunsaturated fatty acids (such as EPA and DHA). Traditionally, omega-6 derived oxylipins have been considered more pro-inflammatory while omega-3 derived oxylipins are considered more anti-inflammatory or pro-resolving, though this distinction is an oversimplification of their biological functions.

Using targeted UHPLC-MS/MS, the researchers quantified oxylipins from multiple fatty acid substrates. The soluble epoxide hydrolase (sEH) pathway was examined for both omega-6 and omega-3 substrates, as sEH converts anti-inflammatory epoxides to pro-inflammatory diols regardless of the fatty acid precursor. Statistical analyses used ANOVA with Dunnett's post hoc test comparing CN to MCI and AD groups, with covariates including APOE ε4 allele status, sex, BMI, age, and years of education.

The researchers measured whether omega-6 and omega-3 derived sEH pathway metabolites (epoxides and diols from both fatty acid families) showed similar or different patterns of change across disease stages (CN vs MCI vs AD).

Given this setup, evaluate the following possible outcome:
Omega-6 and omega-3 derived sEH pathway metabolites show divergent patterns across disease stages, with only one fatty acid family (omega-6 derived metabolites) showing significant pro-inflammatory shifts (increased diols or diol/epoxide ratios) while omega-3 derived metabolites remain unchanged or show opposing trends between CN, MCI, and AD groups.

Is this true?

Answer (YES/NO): NO